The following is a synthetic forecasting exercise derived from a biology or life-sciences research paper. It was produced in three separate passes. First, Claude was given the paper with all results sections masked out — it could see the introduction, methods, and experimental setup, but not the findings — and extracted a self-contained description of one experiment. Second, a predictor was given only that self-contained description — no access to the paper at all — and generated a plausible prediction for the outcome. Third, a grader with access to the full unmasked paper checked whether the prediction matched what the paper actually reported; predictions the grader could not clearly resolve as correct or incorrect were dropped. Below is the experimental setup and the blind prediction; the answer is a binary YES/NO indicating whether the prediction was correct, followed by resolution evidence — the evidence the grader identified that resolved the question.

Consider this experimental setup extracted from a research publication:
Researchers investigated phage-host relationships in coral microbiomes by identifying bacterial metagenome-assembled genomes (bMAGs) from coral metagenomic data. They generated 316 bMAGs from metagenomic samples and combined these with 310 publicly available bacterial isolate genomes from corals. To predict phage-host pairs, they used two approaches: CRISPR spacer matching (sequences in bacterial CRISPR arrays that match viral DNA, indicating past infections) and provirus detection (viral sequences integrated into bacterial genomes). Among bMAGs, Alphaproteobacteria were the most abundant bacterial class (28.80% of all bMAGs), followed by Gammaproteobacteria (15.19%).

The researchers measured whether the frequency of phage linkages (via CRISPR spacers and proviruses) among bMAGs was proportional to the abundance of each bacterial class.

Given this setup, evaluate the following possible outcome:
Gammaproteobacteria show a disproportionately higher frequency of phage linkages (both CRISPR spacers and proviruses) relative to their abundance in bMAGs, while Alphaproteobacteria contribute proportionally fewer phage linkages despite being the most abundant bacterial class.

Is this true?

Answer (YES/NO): NO